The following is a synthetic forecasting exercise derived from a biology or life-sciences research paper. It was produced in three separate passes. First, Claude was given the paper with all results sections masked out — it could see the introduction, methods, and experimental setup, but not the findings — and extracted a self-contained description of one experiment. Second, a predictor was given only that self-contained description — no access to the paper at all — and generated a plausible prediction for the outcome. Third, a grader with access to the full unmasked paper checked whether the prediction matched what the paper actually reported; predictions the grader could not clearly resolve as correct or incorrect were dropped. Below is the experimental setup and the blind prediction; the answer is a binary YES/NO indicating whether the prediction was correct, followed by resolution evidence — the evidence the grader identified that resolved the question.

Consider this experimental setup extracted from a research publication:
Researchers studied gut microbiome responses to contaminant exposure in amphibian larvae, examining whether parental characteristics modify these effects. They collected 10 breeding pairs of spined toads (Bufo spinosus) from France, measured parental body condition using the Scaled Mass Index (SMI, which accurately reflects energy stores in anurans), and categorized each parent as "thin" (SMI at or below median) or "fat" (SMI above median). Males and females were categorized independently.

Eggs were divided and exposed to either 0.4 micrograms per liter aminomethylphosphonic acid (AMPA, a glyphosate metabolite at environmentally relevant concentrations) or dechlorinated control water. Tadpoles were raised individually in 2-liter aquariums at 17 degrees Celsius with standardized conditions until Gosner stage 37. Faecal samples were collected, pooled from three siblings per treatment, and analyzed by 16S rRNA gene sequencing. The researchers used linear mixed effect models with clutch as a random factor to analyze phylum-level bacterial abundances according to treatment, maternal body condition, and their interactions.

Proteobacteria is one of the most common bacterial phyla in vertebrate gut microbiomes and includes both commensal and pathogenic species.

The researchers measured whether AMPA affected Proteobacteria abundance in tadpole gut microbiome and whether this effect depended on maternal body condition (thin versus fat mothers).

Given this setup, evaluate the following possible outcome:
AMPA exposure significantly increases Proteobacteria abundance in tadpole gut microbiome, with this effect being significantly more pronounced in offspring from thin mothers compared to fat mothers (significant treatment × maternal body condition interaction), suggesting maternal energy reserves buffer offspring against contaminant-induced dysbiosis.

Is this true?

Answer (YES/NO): NO